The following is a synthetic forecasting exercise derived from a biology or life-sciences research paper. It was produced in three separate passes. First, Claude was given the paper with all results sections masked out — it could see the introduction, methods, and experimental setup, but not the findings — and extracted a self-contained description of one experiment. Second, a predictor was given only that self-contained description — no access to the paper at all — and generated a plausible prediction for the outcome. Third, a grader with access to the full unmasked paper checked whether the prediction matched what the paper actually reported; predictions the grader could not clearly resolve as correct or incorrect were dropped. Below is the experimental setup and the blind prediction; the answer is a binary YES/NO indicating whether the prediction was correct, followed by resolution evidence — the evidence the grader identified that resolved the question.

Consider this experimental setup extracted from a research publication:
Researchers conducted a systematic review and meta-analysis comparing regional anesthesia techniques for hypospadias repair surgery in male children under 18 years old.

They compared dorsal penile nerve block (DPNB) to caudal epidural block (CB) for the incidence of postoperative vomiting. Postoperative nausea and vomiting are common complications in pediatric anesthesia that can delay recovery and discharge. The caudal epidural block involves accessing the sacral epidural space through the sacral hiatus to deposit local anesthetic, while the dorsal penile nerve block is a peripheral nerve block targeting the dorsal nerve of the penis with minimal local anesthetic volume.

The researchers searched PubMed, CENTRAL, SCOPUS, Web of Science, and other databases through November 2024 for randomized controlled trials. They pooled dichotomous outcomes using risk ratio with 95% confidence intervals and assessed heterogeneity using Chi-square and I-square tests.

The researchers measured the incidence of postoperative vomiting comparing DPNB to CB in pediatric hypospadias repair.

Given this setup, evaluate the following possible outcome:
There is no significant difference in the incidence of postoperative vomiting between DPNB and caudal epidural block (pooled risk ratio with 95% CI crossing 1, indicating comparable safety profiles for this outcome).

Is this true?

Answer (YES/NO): YES